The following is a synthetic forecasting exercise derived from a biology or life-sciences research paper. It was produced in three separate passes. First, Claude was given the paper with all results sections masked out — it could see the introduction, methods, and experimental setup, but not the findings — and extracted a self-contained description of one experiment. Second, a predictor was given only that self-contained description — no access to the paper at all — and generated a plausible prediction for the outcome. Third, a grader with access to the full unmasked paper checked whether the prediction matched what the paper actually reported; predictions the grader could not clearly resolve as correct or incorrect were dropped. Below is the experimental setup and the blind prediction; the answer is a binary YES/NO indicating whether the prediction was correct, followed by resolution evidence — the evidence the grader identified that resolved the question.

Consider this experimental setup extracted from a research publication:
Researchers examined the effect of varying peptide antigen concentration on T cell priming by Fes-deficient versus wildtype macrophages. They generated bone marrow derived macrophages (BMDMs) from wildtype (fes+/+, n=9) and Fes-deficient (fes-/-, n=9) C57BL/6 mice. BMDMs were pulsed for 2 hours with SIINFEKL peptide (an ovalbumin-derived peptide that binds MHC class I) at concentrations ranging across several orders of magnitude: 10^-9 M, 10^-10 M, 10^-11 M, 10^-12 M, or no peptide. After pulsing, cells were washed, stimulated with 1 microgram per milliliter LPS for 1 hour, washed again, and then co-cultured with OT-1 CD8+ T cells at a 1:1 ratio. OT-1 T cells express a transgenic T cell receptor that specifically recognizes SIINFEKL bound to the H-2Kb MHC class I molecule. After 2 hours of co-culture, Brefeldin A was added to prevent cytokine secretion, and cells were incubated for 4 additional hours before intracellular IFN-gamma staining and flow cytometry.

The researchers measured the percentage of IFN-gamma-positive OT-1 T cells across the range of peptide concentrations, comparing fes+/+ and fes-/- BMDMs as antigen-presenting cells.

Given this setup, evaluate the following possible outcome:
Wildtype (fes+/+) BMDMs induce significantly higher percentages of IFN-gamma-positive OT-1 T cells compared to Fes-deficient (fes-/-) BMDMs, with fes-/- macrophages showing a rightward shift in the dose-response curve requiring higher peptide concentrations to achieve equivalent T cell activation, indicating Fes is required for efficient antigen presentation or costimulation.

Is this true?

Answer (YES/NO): NO